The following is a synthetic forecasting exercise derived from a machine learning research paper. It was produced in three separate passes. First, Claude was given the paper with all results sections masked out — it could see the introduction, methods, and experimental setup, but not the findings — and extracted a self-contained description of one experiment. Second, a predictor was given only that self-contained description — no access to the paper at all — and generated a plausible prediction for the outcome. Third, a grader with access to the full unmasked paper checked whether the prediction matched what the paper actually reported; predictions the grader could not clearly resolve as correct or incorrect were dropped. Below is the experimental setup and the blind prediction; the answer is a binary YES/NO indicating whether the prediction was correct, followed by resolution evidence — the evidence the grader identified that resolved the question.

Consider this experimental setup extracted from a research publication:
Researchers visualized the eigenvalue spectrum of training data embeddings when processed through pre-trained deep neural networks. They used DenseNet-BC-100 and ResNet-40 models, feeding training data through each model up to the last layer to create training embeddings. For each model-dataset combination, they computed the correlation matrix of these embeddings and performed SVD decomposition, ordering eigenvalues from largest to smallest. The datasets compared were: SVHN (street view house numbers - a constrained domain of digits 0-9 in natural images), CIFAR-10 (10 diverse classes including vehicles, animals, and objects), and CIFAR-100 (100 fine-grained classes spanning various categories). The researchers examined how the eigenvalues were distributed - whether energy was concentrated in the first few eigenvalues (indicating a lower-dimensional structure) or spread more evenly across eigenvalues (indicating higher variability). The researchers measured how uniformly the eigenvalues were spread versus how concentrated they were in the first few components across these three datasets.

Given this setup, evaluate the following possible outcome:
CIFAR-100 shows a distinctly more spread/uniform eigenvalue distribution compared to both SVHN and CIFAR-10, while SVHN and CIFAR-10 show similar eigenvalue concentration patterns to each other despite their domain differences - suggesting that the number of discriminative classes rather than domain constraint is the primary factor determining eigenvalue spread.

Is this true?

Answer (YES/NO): NO